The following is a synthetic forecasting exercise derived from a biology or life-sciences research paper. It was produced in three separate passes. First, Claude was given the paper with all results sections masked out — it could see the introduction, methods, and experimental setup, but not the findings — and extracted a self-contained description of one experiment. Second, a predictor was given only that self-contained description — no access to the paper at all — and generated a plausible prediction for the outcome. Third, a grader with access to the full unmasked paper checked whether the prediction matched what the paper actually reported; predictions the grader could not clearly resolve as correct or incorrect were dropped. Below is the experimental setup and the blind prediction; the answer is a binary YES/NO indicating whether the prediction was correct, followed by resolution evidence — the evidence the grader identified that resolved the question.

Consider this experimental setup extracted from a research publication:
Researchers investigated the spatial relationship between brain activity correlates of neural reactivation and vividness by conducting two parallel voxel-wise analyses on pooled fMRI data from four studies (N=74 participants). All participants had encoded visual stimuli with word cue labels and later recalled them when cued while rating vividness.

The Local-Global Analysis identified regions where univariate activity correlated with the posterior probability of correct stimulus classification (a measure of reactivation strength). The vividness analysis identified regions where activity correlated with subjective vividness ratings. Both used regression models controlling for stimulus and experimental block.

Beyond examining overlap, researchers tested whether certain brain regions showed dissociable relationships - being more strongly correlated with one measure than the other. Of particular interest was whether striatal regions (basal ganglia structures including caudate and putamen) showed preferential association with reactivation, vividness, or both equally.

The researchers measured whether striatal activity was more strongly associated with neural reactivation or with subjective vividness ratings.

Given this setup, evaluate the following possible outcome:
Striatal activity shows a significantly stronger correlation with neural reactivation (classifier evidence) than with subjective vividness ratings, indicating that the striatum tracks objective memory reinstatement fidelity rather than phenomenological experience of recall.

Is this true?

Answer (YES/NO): NO